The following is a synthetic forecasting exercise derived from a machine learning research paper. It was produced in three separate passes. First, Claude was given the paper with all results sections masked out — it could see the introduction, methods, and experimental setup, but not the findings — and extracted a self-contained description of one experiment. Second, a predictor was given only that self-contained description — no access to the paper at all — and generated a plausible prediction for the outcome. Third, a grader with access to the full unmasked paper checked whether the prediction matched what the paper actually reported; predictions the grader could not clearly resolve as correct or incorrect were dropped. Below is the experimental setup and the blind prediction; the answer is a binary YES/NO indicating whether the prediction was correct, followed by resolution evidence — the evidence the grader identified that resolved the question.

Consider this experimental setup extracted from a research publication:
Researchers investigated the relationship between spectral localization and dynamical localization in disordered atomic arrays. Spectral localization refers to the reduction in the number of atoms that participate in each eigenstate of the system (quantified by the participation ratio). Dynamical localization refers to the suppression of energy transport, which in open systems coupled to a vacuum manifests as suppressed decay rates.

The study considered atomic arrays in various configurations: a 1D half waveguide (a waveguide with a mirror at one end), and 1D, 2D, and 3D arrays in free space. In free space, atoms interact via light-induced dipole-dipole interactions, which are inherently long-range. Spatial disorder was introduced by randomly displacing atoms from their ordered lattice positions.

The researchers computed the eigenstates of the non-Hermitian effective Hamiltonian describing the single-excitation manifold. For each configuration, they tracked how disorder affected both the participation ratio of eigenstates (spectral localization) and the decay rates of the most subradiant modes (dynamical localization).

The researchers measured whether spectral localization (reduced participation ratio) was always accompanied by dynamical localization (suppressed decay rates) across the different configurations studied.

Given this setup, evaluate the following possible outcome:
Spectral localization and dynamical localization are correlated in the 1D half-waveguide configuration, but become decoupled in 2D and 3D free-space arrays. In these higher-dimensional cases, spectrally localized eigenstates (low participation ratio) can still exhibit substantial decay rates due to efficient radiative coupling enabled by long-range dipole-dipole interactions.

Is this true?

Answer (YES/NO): NO